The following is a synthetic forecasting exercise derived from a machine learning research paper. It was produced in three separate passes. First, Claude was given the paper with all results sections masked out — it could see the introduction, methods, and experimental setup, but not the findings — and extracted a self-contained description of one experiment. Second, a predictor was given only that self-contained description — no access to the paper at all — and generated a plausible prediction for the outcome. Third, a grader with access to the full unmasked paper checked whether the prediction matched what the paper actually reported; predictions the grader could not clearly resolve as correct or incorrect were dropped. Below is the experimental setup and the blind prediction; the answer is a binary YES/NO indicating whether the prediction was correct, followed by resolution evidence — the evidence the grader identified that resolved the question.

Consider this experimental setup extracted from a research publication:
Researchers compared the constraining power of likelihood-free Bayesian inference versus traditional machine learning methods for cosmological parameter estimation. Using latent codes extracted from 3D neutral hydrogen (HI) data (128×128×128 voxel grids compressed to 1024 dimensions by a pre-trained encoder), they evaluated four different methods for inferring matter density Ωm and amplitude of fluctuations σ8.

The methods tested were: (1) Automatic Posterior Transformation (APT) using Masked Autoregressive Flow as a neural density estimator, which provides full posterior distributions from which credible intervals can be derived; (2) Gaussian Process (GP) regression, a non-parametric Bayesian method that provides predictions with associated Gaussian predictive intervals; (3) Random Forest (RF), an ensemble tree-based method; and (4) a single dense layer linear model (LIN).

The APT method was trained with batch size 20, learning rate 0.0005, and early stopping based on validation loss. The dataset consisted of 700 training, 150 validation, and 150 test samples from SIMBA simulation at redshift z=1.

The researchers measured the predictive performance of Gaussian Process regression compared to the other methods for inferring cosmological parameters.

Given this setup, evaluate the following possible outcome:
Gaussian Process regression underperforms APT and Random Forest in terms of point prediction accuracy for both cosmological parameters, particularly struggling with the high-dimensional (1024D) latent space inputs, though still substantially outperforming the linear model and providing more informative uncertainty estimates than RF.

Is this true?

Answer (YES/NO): NO